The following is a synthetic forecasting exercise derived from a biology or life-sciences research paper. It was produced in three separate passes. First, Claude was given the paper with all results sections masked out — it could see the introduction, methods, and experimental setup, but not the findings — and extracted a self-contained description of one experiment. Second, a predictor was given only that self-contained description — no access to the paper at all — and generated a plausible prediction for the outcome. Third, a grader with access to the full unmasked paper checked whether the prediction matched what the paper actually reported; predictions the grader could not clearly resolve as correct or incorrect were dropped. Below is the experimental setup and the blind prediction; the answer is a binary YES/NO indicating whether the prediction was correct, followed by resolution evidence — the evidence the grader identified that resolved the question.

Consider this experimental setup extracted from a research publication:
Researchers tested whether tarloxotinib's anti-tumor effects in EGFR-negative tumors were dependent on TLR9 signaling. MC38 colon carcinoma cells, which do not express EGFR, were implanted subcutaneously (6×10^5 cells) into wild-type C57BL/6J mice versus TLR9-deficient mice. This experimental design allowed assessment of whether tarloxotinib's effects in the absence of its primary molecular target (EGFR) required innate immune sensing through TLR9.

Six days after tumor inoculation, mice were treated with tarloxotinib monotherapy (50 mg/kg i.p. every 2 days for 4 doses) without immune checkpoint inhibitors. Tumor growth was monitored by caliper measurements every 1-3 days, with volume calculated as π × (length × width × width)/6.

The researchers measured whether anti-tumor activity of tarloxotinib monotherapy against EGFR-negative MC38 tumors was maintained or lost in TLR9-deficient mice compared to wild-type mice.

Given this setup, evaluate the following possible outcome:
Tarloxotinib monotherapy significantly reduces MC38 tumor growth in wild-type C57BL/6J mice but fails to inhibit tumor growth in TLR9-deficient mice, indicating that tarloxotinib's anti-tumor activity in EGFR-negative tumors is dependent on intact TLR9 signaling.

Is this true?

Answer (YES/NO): NO